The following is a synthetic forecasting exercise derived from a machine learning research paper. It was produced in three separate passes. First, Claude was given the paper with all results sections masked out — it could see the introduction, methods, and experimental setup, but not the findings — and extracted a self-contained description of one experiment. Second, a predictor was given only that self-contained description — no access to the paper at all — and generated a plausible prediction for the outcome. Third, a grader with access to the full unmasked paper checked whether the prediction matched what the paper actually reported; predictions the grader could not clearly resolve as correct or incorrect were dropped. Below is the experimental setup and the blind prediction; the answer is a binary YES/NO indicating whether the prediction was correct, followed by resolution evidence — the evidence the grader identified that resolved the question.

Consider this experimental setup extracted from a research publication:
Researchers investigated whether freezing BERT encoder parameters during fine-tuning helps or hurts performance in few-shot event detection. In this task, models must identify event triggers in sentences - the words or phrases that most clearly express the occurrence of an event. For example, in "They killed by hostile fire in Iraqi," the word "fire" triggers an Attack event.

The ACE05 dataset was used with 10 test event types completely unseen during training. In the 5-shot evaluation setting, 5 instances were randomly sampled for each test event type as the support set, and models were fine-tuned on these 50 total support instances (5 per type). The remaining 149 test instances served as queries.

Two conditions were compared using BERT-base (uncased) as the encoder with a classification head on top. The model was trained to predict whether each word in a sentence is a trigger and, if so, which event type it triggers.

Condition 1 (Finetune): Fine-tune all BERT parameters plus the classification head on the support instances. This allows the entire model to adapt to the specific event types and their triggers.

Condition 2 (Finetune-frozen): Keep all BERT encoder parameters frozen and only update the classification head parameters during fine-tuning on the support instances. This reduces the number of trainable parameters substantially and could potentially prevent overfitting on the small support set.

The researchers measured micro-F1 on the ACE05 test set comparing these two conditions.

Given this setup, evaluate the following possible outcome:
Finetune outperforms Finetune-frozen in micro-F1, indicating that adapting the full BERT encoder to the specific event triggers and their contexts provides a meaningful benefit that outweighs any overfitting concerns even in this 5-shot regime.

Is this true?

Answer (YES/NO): YES